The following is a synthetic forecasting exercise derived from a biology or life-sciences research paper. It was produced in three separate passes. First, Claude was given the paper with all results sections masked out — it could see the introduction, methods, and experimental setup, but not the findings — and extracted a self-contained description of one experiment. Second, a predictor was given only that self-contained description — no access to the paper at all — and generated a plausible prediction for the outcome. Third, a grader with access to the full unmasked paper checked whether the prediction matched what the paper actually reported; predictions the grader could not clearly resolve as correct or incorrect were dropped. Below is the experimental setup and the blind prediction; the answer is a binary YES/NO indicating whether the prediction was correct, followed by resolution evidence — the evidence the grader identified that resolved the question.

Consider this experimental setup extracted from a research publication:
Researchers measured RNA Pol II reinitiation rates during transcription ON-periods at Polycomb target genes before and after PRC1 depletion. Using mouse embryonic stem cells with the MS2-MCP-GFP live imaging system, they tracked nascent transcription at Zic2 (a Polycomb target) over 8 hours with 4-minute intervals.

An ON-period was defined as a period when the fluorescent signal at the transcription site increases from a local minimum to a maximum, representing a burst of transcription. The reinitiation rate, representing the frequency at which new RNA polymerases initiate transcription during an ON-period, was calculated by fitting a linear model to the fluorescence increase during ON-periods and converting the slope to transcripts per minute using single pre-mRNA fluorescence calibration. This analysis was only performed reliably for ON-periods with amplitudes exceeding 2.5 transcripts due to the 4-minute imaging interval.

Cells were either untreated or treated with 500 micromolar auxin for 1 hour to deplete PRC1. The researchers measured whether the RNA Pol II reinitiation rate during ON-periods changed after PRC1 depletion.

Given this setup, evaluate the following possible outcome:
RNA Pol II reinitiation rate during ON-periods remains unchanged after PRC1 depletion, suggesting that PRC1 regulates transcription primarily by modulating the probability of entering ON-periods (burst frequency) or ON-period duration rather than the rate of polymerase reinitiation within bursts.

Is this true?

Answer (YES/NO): YES